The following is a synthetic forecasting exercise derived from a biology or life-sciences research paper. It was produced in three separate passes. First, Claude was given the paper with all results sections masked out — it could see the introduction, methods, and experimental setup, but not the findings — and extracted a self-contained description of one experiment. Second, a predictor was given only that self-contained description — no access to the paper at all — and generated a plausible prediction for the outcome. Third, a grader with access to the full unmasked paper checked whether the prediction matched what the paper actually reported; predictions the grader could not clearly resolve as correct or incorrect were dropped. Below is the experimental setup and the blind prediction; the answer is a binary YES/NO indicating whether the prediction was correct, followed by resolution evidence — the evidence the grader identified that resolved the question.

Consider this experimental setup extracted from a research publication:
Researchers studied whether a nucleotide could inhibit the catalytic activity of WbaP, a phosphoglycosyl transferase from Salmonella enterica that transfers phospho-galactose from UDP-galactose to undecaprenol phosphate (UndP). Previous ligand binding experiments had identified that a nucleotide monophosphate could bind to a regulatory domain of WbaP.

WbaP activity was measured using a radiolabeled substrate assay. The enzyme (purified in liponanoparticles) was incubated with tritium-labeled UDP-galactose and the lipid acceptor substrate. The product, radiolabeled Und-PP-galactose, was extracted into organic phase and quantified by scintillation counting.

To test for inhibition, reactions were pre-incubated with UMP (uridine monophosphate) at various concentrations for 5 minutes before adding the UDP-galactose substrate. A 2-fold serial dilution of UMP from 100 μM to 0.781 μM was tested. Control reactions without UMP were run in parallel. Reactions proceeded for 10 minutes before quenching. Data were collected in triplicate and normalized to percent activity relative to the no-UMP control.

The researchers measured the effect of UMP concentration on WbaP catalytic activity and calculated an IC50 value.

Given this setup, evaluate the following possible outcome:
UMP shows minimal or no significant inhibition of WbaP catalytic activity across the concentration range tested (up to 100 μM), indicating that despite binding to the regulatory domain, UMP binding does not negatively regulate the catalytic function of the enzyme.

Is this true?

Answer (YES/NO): NO